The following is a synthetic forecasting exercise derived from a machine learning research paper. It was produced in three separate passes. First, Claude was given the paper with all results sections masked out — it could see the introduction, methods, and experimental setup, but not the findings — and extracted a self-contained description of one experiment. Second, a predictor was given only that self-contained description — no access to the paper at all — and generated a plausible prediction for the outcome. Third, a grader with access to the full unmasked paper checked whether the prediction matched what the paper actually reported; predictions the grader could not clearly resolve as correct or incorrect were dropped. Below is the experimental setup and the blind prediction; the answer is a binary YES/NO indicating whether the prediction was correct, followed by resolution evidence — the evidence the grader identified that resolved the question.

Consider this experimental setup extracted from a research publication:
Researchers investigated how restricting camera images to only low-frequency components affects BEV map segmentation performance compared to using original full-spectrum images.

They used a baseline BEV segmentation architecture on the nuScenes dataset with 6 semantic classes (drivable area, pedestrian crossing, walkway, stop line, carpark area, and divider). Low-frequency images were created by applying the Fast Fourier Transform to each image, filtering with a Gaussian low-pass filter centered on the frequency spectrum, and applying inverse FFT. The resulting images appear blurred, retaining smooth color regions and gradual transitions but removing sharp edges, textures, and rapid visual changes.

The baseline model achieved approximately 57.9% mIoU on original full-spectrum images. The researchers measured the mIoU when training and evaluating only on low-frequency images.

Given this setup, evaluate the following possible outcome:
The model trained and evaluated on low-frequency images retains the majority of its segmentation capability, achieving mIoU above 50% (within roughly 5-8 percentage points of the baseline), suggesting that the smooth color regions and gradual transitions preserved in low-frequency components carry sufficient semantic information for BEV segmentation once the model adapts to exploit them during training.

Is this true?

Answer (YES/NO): NO